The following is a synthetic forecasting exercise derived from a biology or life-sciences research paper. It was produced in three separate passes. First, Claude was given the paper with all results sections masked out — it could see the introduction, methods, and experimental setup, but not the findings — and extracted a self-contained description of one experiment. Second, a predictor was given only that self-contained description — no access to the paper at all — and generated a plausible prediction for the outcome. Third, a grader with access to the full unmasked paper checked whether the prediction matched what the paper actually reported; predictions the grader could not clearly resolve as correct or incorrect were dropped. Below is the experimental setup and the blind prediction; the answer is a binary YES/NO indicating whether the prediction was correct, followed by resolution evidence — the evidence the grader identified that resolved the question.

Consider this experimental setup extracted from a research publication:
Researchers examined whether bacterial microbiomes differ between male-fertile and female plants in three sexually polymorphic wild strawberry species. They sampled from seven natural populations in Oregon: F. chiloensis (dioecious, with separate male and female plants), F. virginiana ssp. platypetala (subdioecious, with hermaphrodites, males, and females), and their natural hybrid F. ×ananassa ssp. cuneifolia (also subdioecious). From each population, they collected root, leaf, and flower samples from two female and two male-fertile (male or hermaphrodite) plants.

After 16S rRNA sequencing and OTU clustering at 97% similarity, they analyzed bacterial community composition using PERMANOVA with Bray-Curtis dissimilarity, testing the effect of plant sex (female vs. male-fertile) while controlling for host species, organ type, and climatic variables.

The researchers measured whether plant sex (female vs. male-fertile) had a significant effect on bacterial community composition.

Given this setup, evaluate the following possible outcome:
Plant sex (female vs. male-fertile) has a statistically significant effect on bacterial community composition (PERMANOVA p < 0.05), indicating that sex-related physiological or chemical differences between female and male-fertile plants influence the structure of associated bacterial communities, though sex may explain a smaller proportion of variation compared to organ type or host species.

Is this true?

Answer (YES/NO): NO